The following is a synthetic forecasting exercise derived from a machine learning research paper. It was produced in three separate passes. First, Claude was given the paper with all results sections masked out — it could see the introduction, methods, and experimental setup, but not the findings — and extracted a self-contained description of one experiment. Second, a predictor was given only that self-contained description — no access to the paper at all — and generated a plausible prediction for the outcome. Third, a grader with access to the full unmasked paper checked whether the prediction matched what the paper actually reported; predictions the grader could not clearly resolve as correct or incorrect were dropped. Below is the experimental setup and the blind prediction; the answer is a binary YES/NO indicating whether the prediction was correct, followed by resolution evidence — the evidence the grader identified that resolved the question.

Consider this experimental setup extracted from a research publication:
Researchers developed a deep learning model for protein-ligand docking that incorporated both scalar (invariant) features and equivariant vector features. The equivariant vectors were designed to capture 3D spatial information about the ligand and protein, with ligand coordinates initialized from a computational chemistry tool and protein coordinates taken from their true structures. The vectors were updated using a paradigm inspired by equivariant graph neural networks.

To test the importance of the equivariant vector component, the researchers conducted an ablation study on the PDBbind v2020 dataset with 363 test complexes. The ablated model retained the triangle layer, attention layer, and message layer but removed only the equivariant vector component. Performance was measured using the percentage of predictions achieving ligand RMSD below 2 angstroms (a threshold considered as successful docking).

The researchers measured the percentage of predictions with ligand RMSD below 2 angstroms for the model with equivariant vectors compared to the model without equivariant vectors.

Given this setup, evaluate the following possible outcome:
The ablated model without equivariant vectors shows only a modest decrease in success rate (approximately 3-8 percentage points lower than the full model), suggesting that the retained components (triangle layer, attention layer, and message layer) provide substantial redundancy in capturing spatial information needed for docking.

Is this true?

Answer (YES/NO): YES